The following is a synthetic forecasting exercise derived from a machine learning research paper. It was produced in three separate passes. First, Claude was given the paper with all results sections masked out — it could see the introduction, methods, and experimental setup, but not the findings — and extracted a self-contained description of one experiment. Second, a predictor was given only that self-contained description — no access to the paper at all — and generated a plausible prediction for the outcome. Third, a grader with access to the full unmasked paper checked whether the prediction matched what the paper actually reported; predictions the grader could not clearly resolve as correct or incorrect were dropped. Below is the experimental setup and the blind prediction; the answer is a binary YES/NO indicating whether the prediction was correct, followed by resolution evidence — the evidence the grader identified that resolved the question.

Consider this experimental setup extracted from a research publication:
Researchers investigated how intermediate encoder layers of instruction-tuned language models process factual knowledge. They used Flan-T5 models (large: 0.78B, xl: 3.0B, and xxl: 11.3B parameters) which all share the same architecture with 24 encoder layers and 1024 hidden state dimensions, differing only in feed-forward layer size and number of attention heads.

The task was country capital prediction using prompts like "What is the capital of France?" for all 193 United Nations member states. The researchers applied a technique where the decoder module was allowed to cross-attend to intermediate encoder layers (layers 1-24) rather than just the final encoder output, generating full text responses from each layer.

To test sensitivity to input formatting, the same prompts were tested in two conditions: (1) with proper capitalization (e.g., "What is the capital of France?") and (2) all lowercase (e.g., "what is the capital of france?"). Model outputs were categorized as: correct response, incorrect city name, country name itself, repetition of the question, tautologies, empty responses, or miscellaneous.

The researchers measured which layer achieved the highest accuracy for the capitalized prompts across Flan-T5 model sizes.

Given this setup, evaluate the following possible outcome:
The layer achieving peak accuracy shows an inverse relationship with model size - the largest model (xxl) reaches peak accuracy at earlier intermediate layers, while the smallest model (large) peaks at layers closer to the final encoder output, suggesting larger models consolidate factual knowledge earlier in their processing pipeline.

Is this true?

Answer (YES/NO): YES